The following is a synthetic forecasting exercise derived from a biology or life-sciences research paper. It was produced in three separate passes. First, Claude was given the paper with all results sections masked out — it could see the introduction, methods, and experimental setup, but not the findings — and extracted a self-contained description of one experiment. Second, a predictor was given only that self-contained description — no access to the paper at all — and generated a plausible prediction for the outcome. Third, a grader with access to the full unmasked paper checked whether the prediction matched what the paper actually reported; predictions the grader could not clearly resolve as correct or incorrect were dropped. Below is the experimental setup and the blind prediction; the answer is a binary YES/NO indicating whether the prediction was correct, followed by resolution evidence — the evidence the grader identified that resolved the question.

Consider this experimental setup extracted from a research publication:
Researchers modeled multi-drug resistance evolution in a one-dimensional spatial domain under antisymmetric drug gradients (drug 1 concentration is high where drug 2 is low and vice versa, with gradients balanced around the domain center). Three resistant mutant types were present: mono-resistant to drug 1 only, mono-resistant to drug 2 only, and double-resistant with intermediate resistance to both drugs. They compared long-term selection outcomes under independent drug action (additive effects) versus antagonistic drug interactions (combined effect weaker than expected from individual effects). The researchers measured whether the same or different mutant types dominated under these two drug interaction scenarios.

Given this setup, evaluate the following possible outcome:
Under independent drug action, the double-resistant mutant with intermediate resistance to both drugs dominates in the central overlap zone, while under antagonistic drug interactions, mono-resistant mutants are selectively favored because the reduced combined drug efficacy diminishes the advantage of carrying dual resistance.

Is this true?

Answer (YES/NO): NO